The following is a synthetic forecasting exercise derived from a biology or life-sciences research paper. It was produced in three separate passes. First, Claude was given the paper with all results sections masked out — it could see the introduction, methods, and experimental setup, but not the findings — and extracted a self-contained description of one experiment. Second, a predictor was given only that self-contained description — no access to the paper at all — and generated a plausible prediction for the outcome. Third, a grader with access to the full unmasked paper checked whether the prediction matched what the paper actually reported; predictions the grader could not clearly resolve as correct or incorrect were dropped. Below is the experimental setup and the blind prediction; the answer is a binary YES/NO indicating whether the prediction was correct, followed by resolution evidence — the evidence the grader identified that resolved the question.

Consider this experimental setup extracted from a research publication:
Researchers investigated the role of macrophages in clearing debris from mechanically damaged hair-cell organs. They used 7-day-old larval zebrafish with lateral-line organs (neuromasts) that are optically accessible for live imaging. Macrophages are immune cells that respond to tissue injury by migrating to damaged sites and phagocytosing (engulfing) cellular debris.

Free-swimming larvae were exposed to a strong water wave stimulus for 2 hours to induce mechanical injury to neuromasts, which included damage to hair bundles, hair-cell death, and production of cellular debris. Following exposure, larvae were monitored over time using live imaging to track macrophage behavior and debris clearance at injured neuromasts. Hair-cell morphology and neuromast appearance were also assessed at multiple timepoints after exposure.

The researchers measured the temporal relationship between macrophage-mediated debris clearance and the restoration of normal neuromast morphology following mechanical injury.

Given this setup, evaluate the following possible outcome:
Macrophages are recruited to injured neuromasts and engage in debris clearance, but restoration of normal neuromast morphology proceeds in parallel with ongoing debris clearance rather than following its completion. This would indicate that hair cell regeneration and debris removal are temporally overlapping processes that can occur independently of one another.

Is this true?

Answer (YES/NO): NO